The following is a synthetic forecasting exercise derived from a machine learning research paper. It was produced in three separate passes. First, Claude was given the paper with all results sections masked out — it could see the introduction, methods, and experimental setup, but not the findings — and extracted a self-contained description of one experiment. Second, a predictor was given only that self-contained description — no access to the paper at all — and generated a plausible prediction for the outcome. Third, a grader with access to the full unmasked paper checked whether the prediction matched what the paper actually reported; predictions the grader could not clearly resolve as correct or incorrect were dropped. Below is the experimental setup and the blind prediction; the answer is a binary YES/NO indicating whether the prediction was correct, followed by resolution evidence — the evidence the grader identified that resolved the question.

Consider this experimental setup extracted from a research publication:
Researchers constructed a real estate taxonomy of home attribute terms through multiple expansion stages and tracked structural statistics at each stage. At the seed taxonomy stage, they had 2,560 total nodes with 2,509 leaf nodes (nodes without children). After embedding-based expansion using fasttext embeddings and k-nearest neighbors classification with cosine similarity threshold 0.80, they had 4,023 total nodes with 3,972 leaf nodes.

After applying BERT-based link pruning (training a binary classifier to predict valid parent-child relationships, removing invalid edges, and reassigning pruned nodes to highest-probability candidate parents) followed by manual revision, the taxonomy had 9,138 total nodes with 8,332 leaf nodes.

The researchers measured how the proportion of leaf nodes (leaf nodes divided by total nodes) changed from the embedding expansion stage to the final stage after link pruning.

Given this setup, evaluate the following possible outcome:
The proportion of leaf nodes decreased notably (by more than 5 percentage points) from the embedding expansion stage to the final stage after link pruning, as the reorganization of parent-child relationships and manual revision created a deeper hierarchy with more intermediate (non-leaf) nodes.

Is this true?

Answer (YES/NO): YES